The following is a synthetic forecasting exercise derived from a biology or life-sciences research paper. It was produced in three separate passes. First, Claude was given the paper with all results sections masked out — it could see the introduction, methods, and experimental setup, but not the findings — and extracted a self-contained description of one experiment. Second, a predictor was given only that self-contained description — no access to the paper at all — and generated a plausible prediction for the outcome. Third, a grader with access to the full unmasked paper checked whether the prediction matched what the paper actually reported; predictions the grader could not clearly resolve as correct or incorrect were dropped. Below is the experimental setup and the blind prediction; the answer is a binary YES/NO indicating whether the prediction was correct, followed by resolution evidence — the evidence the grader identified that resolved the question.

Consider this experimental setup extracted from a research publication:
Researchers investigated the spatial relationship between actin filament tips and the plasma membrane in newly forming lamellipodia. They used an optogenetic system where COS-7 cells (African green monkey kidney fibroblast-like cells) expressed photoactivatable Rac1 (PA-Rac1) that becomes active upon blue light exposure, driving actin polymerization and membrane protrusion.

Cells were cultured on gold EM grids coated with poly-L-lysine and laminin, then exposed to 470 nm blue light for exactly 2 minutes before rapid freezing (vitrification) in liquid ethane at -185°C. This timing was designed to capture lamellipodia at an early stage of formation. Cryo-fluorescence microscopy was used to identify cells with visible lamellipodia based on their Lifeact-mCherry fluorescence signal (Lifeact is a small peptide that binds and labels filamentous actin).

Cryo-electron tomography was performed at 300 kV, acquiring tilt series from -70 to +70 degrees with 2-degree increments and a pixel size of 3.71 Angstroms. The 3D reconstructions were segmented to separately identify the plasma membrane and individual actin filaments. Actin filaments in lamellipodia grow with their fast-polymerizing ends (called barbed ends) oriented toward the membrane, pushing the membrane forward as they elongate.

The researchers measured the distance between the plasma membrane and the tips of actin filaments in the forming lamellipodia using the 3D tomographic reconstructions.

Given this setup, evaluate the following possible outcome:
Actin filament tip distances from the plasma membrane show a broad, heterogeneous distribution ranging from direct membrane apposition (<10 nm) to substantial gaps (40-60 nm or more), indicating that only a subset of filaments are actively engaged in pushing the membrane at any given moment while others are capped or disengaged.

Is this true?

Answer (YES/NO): NO